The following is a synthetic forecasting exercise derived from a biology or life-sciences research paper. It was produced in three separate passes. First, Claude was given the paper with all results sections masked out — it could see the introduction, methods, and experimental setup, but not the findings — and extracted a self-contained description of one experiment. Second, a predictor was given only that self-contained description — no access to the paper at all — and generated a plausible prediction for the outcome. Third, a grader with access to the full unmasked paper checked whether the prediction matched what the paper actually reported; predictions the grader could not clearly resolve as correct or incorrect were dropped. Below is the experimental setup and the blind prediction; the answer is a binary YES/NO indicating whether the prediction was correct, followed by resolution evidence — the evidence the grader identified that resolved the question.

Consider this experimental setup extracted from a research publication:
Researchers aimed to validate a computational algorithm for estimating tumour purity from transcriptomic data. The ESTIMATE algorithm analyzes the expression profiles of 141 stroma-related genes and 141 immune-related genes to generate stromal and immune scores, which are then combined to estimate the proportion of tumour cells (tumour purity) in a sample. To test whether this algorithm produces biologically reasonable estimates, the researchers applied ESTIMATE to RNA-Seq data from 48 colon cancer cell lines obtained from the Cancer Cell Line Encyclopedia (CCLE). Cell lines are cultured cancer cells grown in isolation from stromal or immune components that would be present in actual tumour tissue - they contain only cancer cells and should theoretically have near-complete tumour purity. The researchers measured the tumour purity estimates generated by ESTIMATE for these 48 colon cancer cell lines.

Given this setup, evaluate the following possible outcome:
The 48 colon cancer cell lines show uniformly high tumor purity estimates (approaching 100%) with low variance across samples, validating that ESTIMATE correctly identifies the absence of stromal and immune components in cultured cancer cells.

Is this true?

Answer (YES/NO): YES